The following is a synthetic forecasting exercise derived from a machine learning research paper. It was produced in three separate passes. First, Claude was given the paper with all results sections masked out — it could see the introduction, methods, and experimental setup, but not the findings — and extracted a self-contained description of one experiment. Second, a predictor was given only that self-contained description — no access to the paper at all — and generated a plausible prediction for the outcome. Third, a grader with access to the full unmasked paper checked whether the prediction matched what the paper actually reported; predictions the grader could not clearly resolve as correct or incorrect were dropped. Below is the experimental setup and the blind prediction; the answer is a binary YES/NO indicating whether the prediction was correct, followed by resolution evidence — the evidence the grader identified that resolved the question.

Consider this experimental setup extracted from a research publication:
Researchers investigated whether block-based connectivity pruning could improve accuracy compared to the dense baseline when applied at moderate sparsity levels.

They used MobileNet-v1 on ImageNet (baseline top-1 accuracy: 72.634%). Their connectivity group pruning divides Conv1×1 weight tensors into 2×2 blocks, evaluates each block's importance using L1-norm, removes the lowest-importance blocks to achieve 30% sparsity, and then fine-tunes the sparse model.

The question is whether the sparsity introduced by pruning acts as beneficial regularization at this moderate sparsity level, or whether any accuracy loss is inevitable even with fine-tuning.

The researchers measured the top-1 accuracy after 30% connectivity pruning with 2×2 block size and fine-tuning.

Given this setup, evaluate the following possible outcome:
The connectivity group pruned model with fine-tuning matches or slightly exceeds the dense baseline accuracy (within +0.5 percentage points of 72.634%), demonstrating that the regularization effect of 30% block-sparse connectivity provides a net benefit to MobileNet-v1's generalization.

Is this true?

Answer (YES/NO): YES